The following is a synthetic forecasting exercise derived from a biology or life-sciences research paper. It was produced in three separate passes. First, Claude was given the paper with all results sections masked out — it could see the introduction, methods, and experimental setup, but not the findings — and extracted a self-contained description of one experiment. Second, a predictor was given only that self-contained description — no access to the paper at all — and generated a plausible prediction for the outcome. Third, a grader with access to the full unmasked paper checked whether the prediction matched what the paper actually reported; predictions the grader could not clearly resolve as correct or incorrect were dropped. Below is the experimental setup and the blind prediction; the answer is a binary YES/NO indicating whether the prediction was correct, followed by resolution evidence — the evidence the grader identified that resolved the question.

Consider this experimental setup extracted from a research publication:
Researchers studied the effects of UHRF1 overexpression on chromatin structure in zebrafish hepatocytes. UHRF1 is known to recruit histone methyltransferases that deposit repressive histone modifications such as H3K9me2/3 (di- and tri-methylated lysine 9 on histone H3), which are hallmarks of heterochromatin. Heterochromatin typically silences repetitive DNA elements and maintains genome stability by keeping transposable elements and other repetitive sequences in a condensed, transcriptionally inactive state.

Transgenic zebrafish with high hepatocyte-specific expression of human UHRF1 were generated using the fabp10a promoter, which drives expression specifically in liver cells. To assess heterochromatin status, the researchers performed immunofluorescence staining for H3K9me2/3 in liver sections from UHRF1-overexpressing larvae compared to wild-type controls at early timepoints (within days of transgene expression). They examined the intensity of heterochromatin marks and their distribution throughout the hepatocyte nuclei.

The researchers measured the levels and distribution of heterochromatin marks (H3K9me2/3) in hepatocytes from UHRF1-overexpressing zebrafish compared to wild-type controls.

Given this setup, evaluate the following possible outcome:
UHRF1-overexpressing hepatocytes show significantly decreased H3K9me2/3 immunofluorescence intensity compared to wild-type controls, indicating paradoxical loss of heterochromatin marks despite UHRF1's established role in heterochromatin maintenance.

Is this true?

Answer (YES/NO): YES